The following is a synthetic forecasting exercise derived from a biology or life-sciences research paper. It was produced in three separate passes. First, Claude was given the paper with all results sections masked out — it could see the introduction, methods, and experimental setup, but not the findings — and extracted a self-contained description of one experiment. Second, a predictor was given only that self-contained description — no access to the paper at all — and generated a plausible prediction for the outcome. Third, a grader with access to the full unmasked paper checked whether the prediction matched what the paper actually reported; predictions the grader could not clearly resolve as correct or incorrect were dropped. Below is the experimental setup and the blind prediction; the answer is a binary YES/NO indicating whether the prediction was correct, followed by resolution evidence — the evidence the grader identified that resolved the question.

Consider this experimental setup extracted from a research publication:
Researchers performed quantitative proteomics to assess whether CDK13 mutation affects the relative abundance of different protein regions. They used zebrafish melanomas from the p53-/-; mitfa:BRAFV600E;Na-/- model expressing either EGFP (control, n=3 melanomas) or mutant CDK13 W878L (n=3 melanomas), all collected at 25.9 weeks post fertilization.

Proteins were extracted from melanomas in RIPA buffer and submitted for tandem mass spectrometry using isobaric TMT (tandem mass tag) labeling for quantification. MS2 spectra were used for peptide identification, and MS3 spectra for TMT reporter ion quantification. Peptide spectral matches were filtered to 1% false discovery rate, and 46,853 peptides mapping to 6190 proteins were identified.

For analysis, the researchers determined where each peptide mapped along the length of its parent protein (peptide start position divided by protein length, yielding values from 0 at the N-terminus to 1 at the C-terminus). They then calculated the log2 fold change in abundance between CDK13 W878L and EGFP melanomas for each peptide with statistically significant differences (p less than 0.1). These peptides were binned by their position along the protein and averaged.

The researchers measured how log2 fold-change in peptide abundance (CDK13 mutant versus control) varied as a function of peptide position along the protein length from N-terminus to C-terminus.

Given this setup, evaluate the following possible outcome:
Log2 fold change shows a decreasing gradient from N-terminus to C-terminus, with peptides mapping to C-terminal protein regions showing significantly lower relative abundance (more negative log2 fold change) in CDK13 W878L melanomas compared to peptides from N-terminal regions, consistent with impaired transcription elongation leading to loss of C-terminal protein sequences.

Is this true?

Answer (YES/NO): YES